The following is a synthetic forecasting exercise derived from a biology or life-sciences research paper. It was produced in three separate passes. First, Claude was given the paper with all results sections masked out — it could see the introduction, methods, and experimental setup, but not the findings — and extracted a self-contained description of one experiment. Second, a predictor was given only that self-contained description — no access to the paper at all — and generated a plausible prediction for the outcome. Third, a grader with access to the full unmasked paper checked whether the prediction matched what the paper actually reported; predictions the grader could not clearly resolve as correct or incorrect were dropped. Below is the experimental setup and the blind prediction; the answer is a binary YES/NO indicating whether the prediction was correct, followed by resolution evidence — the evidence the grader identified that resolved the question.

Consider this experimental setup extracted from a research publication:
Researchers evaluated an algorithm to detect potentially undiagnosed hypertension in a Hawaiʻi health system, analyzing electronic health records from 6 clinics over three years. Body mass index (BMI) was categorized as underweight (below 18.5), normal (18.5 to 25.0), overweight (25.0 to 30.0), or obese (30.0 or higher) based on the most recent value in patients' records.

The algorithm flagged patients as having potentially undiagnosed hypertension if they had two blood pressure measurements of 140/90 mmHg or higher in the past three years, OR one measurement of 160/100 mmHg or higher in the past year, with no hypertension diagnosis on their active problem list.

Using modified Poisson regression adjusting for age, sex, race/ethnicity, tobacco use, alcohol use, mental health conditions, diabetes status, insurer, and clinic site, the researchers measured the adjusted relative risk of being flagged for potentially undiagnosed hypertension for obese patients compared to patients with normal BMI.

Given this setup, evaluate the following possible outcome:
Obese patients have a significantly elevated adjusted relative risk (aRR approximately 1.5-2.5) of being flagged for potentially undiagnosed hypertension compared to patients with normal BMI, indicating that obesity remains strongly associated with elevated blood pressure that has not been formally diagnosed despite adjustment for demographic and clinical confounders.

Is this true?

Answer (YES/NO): NO